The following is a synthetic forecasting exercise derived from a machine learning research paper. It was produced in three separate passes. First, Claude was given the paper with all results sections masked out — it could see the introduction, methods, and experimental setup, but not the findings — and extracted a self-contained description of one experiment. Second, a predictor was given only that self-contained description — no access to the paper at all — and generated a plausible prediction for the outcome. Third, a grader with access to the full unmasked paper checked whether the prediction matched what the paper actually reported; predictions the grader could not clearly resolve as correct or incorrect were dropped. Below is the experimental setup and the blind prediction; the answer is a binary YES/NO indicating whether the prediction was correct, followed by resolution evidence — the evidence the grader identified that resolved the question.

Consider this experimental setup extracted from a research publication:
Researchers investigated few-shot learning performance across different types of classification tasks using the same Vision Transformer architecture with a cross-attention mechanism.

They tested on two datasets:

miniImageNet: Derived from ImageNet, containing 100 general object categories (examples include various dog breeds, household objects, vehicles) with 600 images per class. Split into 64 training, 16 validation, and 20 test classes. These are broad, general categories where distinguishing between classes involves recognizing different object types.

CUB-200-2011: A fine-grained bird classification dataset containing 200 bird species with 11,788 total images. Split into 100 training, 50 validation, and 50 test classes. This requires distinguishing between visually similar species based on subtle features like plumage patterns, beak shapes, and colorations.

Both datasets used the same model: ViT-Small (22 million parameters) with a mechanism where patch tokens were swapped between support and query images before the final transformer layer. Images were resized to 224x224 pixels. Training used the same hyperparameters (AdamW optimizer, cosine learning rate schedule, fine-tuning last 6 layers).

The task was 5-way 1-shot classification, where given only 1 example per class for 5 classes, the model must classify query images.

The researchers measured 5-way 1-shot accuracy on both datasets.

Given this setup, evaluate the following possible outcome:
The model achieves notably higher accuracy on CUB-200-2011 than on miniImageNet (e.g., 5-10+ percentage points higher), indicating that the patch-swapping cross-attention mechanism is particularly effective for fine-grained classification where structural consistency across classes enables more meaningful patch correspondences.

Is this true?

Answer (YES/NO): YES